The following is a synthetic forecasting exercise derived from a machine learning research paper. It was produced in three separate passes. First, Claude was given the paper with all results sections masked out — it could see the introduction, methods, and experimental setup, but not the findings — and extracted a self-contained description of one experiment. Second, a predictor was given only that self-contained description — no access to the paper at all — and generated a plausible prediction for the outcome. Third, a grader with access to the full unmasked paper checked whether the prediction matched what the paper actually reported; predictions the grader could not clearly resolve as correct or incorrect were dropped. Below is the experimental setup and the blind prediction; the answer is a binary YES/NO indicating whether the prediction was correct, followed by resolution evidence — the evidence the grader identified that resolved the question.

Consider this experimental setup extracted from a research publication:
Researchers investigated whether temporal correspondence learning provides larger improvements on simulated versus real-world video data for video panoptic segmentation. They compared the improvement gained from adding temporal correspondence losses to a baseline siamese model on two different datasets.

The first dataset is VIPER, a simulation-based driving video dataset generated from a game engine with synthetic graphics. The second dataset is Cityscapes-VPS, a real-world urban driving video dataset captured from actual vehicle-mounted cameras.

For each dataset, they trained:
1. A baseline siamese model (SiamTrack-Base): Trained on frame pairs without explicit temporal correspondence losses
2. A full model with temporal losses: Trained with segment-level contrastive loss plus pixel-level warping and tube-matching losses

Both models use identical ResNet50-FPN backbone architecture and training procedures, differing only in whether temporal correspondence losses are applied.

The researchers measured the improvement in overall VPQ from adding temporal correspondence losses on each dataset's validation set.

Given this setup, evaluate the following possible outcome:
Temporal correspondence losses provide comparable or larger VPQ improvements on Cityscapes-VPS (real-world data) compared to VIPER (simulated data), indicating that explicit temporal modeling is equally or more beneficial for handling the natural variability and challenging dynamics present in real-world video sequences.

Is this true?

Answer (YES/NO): NO